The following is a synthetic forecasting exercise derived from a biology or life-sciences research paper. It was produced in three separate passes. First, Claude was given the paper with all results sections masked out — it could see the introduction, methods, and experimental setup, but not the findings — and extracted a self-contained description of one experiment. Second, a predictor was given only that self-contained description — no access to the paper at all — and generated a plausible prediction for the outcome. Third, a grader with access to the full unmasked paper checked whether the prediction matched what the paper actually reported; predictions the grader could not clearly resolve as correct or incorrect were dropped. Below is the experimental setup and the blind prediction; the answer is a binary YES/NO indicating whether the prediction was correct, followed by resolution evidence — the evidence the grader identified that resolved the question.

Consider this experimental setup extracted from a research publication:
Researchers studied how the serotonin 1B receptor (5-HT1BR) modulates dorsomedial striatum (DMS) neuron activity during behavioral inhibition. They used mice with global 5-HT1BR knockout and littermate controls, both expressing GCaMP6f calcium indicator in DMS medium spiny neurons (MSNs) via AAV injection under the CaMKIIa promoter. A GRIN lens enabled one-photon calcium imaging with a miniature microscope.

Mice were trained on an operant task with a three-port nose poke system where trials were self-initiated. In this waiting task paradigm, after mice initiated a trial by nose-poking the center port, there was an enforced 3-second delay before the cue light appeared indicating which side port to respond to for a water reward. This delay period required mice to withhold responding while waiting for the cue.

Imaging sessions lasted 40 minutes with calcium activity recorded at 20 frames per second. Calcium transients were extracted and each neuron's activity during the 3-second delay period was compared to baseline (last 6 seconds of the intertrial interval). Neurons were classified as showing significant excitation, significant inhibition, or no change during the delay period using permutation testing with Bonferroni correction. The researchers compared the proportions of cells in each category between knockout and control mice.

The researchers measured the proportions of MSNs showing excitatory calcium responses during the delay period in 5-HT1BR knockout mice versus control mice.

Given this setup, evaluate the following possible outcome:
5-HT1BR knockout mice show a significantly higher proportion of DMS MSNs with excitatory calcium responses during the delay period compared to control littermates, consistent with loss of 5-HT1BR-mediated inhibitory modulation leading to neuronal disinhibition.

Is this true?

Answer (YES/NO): YES